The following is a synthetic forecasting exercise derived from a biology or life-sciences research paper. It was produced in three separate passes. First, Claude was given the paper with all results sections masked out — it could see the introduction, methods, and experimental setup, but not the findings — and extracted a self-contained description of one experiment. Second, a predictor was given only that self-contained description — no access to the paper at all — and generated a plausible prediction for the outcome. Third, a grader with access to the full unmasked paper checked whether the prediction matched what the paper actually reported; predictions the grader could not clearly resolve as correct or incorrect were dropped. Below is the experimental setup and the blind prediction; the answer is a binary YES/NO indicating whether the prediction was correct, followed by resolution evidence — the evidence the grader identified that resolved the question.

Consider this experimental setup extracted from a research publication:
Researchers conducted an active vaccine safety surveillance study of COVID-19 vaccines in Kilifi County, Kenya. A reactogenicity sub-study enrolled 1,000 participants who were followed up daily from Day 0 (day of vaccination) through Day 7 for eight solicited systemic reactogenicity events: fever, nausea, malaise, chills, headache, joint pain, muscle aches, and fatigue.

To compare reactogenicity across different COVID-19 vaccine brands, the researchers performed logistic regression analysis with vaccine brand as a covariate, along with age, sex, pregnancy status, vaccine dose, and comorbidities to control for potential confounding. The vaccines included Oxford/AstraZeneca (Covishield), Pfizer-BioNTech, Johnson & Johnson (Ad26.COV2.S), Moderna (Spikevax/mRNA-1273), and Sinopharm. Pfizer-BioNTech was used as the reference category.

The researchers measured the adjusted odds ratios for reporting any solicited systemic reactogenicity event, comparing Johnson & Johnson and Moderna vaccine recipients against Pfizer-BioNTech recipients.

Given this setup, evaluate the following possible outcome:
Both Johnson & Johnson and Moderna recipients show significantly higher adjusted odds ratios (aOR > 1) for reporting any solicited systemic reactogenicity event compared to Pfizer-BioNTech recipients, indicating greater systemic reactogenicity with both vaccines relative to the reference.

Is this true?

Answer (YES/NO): YES